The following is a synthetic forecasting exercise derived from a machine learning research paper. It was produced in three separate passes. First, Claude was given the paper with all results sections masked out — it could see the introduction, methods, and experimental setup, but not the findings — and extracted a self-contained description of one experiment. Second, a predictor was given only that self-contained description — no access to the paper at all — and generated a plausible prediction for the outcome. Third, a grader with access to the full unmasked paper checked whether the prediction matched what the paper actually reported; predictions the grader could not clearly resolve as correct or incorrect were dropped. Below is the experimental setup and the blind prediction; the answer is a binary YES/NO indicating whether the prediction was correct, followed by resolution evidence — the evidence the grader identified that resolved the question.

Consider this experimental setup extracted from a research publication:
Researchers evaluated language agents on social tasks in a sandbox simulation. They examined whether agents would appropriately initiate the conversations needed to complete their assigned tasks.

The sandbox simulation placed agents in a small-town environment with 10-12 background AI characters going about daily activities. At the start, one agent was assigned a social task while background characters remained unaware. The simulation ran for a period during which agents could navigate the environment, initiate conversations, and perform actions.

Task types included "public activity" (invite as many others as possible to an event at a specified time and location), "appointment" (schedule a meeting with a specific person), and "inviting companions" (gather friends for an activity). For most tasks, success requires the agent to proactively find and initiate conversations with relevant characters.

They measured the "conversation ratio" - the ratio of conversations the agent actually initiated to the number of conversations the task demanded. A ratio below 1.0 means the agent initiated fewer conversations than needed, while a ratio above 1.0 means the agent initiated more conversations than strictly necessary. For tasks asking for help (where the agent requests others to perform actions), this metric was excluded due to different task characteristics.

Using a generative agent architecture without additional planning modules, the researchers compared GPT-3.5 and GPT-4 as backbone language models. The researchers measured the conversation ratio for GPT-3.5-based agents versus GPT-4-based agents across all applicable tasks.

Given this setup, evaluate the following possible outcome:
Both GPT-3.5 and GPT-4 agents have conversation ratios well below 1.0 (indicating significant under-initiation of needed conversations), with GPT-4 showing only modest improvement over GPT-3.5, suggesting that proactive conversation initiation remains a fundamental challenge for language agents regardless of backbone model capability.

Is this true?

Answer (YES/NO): NO